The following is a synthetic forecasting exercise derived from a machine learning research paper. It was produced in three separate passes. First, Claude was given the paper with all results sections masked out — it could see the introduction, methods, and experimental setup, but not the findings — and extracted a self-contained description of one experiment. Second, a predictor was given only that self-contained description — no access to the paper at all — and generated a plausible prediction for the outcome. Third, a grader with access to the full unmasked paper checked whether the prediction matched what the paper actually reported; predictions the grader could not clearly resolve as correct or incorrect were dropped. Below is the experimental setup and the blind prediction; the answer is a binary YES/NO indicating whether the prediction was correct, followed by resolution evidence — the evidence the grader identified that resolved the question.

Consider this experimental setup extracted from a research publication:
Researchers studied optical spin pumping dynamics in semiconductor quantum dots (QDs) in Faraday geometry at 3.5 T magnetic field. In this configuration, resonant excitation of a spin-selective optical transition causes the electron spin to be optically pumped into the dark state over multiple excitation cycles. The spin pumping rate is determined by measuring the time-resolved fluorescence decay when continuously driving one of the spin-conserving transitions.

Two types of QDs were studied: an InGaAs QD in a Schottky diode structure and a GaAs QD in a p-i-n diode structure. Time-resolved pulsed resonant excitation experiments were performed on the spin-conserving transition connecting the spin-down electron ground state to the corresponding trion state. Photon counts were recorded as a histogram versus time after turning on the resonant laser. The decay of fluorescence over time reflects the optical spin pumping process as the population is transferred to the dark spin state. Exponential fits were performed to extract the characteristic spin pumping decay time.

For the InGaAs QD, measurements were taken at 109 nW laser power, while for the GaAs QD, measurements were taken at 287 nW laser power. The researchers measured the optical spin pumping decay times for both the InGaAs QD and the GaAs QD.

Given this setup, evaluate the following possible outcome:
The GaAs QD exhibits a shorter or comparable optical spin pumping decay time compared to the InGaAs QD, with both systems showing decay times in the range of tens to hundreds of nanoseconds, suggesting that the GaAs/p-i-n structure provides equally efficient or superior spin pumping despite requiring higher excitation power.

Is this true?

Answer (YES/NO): YES